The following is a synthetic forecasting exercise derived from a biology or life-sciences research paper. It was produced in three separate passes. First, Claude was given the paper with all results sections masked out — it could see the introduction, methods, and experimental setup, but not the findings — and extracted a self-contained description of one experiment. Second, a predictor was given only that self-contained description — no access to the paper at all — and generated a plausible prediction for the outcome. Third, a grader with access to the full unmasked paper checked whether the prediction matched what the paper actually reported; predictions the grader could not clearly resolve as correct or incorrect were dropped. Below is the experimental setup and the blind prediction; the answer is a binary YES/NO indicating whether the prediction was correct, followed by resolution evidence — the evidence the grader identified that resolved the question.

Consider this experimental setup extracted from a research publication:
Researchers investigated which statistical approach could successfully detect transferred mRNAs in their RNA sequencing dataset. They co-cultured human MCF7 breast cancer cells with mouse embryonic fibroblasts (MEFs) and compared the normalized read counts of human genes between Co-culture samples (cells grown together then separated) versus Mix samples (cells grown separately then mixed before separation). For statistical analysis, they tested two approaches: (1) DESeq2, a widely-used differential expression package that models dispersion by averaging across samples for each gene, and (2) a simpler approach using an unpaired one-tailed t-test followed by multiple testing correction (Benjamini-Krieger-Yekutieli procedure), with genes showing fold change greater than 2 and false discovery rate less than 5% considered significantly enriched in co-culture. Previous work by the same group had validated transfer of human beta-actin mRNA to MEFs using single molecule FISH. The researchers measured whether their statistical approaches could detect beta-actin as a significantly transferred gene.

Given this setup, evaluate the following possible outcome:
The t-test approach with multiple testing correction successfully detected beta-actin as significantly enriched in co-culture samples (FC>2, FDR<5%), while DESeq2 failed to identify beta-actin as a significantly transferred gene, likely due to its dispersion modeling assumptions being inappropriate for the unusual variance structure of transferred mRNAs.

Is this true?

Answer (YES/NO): YES